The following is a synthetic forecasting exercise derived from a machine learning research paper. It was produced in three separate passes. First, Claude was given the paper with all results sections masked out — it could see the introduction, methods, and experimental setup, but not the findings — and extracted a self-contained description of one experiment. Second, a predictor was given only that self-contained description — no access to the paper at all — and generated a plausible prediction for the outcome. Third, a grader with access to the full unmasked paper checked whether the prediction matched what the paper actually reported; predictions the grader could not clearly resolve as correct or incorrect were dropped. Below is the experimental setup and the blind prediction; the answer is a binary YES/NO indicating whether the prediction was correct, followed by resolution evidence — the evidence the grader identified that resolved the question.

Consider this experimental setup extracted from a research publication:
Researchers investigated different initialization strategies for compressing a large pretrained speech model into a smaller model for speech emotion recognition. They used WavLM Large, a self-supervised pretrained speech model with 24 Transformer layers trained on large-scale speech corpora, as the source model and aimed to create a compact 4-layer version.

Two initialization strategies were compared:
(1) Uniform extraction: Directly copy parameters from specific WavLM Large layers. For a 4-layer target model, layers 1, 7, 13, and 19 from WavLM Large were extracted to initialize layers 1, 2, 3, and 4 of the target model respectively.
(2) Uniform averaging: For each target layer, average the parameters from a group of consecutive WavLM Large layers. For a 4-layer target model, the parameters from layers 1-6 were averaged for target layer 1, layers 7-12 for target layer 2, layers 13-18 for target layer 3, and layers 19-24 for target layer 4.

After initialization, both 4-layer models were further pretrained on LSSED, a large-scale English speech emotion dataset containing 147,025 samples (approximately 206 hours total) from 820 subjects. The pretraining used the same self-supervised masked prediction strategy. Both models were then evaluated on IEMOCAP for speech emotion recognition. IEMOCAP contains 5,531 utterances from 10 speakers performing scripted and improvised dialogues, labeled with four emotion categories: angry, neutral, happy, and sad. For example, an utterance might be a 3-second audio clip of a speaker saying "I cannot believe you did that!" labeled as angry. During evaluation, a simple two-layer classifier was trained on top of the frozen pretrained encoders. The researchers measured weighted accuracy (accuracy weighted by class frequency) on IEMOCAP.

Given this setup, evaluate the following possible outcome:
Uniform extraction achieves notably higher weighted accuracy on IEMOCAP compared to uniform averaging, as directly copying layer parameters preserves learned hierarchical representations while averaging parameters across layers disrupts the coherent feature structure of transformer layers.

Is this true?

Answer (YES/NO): YES